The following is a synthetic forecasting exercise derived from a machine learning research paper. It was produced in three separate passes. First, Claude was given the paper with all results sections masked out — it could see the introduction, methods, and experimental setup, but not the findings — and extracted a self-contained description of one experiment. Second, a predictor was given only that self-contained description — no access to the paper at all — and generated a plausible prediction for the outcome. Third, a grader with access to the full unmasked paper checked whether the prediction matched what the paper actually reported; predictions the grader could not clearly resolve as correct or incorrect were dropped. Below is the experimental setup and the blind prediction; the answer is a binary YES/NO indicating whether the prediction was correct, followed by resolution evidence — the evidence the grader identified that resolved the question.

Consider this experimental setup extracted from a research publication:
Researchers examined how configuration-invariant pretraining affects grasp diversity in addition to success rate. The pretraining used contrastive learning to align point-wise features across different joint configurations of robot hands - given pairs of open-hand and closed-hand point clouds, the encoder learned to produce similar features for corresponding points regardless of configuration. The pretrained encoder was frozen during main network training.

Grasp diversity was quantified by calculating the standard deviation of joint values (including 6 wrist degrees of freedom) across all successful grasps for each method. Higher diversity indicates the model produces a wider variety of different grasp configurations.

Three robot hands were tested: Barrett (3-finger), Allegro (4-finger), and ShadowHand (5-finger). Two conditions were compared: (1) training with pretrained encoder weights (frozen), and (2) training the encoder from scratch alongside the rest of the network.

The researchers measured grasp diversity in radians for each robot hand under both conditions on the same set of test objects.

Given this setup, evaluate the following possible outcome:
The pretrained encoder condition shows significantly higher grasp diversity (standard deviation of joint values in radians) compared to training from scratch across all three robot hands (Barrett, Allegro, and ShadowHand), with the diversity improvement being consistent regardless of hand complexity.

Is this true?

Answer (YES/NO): NO